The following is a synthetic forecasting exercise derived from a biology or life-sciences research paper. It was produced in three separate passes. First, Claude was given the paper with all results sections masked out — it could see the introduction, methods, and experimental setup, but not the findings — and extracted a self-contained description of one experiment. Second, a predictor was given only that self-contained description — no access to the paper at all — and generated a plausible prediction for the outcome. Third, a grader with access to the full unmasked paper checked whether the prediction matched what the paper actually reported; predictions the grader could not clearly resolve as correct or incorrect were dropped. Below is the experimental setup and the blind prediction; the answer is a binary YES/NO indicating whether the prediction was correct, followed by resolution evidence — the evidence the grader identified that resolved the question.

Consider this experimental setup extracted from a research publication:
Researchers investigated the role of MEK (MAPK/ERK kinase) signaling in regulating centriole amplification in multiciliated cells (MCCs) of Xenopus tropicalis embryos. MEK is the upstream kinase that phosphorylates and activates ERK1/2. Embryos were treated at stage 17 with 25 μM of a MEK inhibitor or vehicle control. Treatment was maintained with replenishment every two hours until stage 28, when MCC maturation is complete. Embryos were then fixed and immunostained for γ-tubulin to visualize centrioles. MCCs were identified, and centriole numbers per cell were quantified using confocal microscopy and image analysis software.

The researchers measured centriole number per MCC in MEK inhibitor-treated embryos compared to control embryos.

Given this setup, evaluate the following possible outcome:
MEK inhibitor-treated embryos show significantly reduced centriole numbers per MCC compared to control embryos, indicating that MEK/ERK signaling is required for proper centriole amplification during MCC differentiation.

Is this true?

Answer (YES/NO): YES